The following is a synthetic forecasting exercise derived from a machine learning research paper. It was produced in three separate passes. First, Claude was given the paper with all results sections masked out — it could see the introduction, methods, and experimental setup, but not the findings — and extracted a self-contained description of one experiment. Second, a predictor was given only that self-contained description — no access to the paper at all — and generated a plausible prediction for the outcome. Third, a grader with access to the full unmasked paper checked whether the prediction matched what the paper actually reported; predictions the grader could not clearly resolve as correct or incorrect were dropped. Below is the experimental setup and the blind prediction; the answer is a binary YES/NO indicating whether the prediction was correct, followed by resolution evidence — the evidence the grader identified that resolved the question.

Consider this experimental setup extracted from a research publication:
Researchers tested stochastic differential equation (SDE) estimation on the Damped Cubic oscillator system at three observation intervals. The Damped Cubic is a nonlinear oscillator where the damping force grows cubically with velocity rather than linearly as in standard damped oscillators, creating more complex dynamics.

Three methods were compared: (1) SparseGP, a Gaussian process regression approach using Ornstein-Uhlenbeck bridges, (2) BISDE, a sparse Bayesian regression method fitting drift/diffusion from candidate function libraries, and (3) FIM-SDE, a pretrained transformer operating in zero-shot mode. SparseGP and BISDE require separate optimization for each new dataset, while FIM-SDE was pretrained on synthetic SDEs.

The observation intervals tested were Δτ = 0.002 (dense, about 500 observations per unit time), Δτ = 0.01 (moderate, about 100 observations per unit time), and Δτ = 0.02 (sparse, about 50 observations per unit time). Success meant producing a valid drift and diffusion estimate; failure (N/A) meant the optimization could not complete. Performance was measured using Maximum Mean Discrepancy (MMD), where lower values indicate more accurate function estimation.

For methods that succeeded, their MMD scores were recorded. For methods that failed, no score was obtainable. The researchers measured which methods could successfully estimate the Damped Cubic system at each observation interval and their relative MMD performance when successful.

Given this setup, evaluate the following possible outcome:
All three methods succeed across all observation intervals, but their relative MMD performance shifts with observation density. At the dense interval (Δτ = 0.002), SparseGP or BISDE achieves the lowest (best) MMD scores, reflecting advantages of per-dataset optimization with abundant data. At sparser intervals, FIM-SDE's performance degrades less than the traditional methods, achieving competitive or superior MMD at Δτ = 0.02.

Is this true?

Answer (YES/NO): NO